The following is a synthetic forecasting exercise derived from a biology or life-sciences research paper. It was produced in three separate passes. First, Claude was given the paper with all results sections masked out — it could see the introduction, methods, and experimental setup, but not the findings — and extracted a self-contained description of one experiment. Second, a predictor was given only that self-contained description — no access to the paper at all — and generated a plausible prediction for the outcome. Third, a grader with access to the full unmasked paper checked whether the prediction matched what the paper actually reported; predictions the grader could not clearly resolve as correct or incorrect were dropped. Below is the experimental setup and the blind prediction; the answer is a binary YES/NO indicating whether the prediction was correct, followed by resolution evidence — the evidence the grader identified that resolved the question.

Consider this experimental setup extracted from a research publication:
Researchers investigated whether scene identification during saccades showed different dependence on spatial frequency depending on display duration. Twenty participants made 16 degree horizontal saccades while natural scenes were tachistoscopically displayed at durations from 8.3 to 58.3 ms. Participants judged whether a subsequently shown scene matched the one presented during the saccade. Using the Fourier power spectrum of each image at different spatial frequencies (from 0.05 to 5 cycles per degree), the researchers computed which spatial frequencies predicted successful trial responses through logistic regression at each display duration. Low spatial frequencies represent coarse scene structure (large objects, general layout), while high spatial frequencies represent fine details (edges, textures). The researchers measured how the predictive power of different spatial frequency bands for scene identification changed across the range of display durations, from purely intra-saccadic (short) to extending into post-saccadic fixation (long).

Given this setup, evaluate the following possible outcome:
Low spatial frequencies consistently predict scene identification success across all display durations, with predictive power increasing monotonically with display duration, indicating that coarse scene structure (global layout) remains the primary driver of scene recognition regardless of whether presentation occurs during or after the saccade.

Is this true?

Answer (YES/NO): NO